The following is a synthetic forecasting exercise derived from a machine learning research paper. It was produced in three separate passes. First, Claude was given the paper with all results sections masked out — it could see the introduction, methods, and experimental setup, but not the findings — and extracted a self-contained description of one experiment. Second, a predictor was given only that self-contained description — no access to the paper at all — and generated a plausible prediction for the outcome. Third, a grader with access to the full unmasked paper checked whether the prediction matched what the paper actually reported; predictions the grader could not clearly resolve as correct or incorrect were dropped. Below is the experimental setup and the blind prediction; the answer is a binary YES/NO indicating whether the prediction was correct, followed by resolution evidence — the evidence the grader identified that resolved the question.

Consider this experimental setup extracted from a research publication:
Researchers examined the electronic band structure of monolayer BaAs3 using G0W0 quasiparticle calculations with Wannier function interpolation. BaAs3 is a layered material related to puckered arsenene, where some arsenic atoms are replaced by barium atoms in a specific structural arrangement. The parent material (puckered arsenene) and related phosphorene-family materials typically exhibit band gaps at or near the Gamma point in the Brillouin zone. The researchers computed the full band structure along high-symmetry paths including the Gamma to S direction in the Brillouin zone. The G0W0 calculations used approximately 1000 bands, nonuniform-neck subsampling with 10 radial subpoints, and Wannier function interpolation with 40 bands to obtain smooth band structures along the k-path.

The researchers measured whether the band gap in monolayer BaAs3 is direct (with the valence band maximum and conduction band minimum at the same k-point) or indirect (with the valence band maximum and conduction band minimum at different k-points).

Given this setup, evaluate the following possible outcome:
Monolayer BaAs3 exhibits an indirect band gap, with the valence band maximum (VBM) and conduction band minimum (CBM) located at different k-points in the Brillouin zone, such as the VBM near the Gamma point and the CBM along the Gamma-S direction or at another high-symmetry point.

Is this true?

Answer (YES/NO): YES